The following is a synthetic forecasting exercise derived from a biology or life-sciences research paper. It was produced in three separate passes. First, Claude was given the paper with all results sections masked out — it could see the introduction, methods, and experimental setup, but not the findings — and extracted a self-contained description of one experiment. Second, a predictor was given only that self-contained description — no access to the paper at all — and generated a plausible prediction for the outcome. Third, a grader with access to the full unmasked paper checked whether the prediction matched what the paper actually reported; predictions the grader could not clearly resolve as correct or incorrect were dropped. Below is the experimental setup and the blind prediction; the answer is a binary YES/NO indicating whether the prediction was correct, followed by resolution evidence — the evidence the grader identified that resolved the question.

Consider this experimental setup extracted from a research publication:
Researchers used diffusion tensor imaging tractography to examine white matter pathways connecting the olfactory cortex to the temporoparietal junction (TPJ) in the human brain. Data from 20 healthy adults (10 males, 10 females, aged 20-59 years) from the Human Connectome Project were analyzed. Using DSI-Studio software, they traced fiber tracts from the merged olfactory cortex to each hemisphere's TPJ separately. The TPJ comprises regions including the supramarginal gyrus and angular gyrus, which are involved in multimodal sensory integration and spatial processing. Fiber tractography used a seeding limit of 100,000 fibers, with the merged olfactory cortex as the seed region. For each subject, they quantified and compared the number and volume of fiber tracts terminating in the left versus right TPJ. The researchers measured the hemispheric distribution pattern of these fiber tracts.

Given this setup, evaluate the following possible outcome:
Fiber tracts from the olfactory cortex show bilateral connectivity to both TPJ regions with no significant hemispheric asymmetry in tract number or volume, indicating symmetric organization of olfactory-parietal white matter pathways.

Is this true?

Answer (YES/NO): NO